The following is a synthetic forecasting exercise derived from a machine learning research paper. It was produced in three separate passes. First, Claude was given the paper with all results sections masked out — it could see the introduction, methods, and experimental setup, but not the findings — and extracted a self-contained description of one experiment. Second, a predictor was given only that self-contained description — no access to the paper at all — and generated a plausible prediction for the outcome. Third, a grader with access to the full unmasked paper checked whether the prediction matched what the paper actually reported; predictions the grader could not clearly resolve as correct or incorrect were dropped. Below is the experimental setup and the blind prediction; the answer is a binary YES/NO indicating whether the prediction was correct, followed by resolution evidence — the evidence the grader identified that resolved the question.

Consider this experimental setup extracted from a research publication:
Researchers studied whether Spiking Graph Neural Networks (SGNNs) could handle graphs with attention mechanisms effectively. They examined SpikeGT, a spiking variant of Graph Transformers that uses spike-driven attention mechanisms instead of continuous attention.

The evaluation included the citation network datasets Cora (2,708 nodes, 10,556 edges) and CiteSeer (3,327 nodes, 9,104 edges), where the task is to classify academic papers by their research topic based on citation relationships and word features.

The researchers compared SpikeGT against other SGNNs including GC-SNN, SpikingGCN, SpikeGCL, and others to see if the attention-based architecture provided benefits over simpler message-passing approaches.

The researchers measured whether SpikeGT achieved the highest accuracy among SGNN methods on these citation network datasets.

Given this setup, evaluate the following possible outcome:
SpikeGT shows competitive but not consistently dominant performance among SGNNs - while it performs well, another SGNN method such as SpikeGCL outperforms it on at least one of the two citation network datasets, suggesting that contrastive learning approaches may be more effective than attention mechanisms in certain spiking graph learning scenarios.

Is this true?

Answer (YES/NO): NO